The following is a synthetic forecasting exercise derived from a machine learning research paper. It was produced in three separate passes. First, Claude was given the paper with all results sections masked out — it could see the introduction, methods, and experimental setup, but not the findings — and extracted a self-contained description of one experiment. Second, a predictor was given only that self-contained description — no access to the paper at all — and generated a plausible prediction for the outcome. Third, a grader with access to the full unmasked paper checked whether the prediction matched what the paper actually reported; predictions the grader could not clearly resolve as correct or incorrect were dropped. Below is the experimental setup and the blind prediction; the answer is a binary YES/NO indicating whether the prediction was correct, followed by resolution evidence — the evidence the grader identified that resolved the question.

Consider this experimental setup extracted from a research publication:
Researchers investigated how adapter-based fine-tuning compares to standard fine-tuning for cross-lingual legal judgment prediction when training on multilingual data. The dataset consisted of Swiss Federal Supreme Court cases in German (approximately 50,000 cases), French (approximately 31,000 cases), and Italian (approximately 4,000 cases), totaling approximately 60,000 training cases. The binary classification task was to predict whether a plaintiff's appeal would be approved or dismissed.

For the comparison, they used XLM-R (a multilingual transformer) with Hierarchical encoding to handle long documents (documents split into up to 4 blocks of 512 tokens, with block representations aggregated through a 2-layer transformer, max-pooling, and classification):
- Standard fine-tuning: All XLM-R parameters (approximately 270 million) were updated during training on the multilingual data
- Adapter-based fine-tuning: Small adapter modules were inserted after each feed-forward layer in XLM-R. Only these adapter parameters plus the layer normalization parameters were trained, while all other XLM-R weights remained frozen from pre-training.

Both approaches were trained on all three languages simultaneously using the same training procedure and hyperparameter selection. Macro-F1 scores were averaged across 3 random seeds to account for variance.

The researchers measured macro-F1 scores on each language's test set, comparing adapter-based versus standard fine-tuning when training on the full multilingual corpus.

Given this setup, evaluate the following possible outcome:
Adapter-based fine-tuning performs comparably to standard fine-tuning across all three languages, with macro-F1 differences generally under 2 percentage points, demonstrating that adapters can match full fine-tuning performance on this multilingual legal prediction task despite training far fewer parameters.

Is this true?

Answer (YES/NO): NO